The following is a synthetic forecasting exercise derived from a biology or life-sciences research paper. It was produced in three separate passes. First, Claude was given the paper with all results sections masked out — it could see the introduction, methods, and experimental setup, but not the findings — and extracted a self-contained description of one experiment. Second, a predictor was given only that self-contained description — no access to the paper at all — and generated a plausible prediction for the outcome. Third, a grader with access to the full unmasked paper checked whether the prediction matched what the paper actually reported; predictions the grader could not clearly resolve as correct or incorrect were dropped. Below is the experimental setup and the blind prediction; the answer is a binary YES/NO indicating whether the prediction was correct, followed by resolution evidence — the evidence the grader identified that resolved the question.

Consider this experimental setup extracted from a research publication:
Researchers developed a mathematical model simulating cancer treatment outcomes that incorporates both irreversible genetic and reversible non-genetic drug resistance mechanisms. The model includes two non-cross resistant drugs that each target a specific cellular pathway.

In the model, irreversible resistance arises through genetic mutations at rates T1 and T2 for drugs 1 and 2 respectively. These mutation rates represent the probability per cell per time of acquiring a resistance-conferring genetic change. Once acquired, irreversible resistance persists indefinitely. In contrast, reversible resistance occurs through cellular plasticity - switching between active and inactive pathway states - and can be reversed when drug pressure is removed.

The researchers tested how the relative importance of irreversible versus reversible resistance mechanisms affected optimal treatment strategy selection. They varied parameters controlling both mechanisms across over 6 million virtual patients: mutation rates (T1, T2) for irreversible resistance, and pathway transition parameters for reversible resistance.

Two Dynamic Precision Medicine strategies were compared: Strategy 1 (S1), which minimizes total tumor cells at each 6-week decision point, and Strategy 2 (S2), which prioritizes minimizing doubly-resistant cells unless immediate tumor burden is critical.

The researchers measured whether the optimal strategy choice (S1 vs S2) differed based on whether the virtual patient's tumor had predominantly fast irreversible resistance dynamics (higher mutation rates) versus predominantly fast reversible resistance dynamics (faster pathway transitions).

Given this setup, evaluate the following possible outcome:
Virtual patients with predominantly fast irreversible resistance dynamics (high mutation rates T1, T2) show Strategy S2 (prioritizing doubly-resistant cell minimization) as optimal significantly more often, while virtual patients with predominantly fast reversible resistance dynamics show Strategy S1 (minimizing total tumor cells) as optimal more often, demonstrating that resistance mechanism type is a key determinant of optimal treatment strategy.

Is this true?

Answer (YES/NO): NO